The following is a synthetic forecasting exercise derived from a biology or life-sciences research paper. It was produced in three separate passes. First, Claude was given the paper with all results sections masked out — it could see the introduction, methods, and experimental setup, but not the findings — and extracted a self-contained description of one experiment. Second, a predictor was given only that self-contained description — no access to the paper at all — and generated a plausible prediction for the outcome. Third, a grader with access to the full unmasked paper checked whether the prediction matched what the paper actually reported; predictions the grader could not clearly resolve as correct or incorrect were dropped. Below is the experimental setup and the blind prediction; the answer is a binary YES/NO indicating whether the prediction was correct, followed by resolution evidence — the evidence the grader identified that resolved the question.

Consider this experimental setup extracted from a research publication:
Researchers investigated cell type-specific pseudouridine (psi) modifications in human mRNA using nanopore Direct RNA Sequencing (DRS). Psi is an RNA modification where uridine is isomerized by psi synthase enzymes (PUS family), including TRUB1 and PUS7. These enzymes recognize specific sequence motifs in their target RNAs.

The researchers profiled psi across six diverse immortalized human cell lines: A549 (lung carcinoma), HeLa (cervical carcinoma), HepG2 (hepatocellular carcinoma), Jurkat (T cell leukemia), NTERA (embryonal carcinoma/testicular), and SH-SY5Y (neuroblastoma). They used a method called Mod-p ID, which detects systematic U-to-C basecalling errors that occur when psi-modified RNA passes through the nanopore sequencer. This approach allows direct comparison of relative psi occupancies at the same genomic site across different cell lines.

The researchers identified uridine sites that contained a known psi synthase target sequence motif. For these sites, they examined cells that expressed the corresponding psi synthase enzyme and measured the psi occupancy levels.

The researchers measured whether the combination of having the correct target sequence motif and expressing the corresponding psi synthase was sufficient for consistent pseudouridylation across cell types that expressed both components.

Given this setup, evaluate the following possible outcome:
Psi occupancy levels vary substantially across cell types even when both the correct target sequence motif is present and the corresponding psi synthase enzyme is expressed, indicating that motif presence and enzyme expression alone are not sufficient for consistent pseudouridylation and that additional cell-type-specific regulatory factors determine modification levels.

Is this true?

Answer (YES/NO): YES